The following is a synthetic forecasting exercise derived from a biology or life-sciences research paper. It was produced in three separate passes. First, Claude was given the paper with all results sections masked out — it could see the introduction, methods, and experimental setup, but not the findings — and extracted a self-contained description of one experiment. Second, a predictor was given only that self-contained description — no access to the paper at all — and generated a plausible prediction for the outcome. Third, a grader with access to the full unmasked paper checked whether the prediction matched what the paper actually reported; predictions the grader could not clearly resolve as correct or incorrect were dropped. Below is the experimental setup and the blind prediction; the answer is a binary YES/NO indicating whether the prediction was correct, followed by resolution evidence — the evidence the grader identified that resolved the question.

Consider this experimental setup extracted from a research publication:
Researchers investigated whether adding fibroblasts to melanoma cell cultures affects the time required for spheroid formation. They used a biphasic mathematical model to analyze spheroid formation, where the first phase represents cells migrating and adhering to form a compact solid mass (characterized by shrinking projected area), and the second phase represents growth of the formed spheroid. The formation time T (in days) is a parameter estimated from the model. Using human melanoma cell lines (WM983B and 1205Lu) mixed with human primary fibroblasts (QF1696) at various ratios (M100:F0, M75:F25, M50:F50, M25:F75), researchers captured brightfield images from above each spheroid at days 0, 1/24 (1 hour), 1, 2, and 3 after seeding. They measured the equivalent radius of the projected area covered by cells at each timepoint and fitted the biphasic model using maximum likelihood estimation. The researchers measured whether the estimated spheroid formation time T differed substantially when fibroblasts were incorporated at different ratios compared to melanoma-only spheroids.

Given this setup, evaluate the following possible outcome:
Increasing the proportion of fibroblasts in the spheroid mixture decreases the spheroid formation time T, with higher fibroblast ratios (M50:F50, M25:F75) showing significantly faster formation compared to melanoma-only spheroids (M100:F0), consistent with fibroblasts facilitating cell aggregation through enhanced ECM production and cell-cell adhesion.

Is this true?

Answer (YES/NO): NO